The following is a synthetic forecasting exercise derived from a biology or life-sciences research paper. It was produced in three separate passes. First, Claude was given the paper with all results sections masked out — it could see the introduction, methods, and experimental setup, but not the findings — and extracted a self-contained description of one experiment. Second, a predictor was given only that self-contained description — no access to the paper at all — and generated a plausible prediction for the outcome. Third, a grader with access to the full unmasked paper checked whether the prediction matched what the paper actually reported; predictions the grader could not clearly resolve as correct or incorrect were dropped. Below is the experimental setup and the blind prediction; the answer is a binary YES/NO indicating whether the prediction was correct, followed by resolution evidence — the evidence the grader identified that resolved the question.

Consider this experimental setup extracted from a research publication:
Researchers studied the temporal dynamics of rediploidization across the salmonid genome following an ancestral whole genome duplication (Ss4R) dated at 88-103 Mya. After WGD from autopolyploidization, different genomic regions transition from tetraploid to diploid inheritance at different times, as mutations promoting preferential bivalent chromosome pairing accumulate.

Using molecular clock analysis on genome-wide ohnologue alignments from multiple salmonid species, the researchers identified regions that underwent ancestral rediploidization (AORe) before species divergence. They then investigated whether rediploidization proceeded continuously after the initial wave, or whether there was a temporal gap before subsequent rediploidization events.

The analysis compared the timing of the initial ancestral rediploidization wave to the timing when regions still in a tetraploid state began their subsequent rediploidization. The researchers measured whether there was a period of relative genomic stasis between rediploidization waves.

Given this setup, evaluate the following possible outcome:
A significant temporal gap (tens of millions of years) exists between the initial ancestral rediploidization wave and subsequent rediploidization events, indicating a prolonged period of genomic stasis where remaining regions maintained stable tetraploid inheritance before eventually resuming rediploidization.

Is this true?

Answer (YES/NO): YES